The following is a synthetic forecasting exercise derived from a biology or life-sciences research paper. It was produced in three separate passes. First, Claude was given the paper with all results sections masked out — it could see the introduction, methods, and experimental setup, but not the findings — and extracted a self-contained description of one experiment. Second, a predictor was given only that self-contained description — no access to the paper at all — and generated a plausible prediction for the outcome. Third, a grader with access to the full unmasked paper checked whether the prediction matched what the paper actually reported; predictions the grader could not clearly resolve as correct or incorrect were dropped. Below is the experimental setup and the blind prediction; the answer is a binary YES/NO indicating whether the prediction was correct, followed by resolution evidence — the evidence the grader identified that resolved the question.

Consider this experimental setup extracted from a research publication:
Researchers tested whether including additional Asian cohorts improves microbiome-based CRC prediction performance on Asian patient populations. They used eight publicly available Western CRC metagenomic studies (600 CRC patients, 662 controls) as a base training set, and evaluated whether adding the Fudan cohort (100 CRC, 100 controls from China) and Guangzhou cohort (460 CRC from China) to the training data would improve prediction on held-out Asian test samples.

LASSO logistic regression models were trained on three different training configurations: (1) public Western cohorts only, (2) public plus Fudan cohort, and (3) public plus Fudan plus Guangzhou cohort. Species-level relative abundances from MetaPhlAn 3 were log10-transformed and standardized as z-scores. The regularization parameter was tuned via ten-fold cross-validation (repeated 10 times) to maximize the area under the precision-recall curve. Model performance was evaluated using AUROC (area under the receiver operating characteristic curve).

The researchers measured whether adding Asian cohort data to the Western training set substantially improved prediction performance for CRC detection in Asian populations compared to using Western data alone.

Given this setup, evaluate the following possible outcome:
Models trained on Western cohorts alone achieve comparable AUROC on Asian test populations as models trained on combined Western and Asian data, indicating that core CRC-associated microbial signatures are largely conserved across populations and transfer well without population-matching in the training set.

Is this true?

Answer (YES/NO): YES